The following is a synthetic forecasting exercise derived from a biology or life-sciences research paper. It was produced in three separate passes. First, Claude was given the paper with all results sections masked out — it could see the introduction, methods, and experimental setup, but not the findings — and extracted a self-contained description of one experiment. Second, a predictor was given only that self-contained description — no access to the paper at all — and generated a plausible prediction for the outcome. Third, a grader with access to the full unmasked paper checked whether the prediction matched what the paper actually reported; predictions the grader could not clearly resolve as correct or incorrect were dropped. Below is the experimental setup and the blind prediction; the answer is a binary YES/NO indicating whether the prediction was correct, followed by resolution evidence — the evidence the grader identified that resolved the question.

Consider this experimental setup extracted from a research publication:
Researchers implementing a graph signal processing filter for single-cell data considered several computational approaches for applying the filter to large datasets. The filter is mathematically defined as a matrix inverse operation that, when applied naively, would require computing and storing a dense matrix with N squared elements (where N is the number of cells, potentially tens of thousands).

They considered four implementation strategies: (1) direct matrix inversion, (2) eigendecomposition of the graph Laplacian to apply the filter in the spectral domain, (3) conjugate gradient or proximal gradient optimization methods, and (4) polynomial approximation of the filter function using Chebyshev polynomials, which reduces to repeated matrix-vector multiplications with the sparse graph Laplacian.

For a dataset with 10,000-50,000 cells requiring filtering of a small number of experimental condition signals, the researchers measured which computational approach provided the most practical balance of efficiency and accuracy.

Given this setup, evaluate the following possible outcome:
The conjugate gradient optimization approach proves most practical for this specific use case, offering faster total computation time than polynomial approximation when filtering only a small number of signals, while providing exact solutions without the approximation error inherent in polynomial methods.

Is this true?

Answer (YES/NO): NO